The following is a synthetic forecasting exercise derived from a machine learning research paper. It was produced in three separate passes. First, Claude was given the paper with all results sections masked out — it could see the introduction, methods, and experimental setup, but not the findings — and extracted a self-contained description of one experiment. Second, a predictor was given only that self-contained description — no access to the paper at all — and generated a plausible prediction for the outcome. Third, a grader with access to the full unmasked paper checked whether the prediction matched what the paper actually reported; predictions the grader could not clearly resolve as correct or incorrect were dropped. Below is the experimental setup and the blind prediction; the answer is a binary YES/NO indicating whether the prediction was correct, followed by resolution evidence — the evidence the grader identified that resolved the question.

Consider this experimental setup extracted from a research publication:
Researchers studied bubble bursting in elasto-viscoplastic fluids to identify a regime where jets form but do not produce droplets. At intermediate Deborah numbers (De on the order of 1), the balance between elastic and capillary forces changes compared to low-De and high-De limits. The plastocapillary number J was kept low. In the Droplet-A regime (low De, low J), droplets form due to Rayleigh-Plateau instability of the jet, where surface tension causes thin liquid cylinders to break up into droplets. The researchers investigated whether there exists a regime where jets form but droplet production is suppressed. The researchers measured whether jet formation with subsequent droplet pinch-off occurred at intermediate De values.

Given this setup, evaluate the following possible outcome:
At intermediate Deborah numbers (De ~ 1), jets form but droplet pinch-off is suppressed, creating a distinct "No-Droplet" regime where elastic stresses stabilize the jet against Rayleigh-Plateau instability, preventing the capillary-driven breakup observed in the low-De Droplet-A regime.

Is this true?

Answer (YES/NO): YES